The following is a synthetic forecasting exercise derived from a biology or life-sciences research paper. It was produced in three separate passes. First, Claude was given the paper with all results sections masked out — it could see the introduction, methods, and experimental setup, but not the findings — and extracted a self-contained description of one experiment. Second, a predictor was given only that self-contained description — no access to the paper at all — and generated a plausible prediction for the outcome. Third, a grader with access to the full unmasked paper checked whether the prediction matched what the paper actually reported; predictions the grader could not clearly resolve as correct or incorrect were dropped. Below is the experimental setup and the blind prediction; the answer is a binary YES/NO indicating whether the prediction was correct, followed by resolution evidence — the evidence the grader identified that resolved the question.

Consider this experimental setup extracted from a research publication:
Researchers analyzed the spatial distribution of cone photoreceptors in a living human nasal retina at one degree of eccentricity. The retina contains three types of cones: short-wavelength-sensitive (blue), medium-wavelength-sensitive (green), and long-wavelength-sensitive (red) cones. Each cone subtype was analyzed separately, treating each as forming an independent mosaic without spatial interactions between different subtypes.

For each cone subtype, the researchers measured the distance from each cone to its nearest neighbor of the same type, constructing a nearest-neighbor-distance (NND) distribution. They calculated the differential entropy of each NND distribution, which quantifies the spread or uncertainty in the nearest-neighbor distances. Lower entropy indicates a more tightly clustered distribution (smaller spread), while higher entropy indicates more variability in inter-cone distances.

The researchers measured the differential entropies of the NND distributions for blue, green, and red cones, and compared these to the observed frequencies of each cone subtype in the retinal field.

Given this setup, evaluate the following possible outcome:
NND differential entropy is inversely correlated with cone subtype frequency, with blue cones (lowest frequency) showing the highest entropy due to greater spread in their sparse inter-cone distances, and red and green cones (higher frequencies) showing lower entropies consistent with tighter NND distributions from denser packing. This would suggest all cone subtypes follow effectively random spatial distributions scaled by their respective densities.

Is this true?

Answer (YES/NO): YES